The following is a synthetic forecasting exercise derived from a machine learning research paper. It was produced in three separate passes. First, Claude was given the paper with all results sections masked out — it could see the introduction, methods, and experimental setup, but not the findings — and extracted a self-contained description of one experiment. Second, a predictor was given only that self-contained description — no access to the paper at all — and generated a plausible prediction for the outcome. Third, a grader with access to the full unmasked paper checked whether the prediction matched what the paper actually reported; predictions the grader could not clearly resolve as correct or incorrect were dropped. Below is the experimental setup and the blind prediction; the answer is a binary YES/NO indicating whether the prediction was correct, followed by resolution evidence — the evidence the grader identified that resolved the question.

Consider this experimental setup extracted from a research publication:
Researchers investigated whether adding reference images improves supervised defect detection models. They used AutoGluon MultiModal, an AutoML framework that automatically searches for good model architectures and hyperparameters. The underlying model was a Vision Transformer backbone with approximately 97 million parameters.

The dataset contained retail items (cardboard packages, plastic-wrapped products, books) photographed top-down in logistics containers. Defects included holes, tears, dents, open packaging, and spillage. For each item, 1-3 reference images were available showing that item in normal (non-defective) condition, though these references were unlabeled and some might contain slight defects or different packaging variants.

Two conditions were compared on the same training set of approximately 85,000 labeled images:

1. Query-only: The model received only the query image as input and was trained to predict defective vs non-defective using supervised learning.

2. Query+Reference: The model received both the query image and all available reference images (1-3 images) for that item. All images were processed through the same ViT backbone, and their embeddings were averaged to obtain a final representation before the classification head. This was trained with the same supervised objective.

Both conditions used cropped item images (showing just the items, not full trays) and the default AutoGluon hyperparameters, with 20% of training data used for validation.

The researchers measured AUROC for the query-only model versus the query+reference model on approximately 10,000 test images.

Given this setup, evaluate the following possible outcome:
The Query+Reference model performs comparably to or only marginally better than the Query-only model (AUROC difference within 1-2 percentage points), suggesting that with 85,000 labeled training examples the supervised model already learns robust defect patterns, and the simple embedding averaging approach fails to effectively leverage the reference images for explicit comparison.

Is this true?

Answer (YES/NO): NO